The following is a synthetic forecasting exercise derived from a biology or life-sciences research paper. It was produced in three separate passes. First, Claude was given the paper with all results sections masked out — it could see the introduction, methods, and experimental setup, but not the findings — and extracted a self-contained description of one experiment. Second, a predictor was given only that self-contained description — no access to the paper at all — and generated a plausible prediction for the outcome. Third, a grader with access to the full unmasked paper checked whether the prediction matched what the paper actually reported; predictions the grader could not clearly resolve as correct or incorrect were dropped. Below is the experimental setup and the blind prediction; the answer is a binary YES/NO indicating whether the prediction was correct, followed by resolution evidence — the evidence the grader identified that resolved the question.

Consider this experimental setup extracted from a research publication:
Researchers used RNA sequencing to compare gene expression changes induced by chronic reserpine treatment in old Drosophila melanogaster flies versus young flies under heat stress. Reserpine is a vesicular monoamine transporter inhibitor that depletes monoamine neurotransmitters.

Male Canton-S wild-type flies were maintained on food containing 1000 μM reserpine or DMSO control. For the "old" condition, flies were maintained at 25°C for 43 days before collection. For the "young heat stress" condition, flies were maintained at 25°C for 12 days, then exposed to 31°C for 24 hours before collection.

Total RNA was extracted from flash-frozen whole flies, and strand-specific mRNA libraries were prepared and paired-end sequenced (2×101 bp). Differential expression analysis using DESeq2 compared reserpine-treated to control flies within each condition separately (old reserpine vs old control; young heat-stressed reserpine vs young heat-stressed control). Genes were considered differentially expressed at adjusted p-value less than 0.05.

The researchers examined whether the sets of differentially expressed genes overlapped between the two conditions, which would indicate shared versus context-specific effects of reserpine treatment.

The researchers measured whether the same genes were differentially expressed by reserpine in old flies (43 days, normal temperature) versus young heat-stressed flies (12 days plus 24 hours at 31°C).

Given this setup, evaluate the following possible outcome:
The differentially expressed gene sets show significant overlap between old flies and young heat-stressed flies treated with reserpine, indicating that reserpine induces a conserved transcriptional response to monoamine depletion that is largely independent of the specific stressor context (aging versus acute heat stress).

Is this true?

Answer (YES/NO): NO